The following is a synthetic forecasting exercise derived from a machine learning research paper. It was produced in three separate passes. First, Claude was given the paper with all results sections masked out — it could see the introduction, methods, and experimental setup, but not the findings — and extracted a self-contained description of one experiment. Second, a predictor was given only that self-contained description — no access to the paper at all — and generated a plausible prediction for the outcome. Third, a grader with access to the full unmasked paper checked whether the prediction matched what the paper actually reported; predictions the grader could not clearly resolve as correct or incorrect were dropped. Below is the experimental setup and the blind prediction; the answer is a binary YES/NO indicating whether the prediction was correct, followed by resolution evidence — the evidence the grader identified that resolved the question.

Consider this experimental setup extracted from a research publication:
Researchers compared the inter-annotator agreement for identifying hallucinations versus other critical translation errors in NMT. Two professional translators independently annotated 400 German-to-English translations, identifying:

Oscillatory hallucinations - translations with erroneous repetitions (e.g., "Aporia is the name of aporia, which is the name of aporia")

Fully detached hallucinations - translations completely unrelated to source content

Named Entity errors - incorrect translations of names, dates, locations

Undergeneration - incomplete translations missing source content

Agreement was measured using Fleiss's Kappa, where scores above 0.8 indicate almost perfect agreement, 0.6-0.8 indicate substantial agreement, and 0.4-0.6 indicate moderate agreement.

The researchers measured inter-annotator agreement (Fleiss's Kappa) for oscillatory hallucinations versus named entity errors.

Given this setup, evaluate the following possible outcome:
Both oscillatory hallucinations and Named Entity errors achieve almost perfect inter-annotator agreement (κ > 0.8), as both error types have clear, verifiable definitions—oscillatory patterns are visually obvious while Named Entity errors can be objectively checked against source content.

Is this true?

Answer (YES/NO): NO